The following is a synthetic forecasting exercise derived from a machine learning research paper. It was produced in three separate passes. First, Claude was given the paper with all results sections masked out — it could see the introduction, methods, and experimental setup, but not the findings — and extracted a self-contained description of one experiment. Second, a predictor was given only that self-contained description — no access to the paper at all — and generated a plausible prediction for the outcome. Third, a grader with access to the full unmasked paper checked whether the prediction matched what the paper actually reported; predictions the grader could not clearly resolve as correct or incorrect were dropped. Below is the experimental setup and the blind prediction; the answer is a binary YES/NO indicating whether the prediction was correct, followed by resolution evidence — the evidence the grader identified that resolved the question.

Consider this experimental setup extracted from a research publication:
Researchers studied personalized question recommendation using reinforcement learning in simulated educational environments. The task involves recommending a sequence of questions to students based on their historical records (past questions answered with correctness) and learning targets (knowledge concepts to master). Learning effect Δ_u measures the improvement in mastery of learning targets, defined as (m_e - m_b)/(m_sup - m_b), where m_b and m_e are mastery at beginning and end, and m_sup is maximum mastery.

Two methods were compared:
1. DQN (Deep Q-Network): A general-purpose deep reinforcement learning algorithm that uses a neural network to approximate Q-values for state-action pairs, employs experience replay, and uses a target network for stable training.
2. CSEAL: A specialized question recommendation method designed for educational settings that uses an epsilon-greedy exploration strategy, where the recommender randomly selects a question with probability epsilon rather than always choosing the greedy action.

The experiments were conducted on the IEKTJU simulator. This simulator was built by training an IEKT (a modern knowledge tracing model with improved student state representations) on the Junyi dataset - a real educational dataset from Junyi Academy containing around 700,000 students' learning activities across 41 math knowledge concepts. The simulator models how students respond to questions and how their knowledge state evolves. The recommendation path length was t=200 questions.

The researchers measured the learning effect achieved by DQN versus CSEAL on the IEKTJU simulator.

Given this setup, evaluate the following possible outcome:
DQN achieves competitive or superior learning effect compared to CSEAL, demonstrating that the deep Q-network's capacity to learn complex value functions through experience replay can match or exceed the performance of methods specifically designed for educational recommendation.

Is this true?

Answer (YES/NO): YES